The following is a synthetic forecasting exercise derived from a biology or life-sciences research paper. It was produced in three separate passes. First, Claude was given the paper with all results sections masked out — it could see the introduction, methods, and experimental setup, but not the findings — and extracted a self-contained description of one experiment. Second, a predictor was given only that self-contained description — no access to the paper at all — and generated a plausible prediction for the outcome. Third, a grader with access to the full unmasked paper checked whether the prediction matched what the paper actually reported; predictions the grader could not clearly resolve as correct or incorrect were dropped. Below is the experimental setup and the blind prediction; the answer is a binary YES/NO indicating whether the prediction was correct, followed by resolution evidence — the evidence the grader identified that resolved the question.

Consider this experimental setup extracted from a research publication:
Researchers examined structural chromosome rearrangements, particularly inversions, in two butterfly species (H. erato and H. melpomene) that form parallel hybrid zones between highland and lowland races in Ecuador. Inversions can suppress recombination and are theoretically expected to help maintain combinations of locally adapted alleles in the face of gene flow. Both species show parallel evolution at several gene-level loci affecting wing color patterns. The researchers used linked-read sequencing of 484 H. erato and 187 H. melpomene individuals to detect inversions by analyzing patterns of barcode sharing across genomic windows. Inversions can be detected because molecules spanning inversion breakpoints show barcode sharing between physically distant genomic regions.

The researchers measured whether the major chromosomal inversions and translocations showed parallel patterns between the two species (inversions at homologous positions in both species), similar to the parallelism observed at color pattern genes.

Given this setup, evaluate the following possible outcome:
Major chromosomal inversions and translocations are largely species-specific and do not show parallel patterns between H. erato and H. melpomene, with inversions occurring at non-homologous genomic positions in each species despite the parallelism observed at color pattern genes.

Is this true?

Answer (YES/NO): YES